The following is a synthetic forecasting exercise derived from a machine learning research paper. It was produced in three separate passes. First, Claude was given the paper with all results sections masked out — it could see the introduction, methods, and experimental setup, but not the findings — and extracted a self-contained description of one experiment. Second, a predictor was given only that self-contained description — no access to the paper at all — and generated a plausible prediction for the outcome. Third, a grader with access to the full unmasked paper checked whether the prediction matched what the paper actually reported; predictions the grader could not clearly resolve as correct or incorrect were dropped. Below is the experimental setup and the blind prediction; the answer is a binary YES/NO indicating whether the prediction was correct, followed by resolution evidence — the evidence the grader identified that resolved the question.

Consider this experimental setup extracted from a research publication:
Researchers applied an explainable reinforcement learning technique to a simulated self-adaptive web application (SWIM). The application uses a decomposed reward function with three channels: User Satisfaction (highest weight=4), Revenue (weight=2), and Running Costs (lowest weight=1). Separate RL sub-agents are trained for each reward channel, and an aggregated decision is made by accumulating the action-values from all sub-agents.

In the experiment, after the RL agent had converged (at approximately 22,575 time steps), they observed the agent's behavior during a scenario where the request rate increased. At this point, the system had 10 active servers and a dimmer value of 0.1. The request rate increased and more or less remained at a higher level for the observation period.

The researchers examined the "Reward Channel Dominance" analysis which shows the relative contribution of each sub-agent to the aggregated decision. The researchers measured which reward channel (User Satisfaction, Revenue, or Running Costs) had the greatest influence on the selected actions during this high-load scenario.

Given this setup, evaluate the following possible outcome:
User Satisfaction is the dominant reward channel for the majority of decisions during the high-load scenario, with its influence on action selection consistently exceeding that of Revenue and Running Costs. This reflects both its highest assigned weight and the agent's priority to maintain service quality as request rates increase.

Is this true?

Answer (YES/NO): YES